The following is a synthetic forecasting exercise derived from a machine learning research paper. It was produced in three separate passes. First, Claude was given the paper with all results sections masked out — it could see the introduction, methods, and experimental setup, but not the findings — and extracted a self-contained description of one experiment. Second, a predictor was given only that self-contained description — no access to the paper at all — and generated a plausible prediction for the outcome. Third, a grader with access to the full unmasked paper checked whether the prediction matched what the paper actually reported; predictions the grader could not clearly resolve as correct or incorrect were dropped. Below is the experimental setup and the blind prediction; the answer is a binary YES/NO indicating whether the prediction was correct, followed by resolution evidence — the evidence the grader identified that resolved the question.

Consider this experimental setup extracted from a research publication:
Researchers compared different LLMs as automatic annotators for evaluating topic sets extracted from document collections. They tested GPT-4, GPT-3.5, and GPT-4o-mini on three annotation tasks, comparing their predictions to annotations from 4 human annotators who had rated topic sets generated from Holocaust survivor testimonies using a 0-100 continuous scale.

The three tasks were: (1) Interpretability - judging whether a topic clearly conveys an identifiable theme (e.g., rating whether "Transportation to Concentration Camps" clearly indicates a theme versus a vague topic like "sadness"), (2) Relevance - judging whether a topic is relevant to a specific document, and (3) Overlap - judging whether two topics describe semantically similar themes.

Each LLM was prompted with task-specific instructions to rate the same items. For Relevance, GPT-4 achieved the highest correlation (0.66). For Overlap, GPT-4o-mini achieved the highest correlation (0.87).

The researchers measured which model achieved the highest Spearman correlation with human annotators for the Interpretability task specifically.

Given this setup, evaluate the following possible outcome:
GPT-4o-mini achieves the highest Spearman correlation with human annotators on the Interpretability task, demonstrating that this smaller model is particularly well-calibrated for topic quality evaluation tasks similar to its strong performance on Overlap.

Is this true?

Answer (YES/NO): NO